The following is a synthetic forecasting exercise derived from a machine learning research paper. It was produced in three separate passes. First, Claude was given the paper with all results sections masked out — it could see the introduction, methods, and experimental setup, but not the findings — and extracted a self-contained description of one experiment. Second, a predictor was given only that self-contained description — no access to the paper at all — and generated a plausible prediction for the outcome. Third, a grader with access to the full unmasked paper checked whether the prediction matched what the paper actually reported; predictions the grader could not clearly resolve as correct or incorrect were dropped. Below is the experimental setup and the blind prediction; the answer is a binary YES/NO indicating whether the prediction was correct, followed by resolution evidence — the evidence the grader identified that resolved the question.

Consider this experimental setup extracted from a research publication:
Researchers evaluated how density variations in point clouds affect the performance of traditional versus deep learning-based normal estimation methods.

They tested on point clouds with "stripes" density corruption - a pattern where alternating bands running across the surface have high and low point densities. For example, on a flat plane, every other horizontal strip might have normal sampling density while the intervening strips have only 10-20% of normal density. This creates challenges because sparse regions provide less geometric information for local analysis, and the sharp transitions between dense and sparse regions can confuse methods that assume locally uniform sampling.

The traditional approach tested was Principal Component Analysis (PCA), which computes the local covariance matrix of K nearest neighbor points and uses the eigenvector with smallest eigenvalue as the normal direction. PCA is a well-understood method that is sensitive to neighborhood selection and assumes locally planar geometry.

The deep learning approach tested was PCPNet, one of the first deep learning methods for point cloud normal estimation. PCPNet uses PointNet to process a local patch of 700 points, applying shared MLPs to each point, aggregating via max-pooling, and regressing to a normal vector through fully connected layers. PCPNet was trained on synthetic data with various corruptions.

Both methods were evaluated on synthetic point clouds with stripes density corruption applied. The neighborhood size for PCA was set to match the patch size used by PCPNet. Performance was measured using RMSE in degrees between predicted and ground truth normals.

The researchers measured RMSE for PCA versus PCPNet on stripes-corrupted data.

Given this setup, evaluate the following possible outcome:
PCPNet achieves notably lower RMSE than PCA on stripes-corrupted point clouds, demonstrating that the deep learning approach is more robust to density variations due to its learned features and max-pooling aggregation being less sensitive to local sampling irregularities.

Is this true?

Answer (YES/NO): YES